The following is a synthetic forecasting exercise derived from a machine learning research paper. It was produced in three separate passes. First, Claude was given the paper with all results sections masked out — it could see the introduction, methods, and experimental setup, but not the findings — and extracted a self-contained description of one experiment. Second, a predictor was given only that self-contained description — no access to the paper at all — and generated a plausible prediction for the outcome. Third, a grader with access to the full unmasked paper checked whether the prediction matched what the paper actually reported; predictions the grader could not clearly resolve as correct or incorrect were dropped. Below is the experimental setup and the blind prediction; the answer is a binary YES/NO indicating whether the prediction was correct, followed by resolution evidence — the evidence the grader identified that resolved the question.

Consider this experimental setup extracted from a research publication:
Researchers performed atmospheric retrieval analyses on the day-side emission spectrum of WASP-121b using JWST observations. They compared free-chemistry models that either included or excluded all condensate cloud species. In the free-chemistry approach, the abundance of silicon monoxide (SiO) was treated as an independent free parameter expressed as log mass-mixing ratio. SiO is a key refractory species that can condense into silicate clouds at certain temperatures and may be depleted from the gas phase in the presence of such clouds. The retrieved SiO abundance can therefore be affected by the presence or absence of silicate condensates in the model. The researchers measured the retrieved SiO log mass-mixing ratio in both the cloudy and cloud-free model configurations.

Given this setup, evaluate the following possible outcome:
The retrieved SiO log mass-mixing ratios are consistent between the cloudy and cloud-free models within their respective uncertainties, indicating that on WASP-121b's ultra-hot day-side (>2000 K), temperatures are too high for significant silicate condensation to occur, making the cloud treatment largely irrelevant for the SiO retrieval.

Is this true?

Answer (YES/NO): YES